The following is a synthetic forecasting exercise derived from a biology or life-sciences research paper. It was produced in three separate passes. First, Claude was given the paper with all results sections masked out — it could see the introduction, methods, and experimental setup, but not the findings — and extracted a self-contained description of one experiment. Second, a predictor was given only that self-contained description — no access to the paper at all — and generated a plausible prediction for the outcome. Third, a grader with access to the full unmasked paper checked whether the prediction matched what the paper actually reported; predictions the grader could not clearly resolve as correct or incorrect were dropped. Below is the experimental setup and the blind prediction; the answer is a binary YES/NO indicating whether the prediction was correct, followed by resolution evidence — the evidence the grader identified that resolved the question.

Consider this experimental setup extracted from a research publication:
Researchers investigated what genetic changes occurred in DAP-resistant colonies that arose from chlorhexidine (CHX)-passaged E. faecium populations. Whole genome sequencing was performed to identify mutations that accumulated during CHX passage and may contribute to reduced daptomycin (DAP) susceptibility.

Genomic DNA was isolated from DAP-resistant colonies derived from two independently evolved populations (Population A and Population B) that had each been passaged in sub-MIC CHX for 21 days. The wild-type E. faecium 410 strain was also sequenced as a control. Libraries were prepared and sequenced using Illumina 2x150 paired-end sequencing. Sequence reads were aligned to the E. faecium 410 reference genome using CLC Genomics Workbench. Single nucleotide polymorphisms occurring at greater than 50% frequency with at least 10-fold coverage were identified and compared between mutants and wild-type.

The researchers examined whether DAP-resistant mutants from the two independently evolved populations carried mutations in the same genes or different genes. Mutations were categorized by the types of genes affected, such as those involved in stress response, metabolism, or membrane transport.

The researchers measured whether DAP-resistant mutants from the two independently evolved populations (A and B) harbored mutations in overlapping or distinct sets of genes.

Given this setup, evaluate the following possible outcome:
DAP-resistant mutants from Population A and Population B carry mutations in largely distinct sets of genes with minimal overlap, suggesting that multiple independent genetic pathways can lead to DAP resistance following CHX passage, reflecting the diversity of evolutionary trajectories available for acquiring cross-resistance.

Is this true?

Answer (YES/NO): YES